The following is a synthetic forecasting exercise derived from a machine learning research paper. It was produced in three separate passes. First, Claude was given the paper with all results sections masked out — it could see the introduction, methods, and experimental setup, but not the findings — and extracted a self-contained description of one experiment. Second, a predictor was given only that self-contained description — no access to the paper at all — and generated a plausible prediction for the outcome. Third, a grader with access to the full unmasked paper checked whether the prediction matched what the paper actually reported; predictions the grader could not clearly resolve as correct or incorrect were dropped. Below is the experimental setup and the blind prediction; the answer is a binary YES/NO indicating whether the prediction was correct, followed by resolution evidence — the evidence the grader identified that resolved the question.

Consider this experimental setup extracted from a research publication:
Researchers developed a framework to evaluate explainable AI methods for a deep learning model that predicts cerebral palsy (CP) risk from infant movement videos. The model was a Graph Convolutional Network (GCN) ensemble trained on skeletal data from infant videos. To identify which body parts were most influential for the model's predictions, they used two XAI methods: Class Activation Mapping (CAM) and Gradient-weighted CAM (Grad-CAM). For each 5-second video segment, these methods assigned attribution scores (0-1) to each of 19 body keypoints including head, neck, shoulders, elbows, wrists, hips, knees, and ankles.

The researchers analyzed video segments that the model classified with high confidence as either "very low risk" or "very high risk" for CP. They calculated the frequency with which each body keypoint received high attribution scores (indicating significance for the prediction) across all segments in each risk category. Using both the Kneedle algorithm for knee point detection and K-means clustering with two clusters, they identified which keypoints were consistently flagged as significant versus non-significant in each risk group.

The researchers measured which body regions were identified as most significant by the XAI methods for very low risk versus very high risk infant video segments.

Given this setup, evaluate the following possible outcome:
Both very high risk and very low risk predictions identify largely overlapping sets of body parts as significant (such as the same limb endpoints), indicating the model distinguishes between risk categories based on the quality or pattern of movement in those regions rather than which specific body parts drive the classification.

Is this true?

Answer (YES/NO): NO